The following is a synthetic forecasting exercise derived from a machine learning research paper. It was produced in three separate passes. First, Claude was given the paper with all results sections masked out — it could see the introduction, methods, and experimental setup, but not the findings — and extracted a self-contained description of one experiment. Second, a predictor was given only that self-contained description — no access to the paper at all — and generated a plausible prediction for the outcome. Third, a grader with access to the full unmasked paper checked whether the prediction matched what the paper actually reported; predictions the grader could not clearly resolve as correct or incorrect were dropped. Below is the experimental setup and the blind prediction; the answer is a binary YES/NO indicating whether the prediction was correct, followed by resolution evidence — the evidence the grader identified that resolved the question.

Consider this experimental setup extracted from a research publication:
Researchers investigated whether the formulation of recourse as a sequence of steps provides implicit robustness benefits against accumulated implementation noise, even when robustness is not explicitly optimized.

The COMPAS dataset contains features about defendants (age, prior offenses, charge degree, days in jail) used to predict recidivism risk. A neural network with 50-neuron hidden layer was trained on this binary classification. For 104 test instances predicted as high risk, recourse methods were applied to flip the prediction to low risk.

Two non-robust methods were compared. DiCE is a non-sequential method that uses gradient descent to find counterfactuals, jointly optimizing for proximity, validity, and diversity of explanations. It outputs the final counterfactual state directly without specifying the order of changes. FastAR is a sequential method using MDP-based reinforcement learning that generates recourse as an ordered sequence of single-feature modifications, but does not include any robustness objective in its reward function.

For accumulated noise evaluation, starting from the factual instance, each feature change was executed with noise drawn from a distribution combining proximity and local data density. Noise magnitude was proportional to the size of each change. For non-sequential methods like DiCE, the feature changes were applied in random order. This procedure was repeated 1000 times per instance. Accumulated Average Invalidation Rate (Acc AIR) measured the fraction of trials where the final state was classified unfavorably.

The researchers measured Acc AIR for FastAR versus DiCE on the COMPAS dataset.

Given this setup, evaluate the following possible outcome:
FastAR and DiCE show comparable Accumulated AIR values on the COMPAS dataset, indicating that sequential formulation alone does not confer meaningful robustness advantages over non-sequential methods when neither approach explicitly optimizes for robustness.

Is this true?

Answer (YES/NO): NO